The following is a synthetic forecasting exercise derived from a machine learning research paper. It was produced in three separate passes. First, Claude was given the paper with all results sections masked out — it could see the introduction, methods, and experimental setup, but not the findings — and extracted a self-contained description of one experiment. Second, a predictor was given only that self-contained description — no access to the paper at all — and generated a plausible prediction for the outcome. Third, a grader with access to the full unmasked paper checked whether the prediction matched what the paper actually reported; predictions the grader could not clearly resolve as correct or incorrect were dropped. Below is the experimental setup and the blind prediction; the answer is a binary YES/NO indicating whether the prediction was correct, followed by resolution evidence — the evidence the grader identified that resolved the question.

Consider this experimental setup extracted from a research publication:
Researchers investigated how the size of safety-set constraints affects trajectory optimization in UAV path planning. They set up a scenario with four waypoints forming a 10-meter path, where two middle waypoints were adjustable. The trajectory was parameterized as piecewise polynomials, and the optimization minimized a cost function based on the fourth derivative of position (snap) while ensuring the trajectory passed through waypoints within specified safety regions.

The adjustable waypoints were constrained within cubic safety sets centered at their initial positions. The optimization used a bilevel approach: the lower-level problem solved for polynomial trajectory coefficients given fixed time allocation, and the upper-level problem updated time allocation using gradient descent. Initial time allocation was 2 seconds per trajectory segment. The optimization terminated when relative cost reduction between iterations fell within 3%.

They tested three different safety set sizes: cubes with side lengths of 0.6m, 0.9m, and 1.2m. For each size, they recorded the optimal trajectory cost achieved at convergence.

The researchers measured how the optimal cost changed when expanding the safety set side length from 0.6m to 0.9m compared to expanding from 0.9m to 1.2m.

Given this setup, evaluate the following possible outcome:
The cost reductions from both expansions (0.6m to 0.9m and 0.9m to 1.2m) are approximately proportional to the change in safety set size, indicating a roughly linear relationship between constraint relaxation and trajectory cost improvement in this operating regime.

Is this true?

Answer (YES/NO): NO